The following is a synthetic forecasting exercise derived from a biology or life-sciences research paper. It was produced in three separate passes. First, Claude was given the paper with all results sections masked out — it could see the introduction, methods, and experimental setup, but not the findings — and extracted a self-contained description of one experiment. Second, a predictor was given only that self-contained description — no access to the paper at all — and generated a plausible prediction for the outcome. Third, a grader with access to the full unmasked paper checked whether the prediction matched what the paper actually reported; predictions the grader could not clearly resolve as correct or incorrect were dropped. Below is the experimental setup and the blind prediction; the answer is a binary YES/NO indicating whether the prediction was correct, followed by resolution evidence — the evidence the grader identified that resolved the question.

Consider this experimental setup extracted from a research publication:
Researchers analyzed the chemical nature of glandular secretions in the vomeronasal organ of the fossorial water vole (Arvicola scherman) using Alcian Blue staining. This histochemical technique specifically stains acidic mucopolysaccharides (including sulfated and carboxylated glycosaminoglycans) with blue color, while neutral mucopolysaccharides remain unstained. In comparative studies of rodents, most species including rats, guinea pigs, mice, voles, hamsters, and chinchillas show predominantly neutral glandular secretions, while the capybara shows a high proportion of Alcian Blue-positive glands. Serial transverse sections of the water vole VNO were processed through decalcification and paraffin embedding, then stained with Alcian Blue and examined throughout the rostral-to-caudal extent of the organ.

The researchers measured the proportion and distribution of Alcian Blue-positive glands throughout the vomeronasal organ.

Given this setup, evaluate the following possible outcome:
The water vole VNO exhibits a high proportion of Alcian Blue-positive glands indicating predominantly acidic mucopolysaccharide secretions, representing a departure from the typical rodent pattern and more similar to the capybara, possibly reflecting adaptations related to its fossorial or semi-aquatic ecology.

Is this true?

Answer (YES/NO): NO